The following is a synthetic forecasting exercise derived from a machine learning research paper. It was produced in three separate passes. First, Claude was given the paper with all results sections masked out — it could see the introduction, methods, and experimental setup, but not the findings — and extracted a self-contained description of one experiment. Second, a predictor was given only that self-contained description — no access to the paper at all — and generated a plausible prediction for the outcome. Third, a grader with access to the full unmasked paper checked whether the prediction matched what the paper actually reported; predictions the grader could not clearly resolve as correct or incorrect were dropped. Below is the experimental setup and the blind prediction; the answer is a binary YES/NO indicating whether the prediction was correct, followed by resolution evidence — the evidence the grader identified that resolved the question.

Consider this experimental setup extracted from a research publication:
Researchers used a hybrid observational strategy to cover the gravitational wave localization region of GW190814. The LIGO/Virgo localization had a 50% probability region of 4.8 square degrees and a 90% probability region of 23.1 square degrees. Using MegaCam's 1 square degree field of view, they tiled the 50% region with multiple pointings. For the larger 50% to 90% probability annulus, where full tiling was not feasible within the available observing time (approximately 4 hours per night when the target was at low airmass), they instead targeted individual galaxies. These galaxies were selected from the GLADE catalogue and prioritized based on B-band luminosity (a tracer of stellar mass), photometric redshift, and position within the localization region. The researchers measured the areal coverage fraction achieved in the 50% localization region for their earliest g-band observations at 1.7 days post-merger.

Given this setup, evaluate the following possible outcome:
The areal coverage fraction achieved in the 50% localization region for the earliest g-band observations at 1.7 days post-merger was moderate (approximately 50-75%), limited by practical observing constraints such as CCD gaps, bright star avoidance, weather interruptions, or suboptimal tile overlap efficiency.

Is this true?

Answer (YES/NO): NO